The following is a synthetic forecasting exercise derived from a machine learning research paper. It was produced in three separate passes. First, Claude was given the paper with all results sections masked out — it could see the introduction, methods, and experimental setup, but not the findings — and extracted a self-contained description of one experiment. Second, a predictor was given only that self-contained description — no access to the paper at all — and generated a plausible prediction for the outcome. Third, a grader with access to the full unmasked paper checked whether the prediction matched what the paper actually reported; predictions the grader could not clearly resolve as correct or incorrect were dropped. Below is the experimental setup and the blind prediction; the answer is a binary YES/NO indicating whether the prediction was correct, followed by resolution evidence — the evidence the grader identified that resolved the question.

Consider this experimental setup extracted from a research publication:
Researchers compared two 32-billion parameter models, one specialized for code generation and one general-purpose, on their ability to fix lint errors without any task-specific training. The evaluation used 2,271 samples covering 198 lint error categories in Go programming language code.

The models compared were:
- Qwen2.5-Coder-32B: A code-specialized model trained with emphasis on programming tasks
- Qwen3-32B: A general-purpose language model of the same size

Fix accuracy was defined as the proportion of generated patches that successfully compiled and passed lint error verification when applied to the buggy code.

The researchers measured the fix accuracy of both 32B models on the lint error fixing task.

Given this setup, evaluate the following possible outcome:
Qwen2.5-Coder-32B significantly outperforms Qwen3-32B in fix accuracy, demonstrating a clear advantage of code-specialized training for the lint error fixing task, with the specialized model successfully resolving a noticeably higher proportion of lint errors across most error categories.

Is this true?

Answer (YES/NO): NO